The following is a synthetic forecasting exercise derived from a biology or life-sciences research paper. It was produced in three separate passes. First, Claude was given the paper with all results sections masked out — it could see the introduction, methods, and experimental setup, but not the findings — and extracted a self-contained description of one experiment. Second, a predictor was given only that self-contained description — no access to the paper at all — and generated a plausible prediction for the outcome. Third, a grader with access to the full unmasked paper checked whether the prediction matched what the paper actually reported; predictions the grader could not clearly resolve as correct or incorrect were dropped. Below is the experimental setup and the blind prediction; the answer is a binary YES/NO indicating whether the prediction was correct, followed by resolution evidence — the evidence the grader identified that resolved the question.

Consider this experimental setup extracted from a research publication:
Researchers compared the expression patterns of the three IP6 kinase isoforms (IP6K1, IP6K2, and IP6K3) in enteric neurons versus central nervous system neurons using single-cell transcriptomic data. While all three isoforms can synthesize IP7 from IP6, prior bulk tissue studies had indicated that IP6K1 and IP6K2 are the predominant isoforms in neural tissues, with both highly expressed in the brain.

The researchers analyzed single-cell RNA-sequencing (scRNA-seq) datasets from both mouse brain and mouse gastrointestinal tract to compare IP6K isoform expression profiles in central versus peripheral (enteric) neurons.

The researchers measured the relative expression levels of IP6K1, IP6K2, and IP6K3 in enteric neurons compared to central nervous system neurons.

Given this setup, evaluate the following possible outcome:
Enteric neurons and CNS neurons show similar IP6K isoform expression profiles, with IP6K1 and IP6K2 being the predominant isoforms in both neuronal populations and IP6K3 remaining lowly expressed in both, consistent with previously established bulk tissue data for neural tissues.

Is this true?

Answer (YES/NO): NO